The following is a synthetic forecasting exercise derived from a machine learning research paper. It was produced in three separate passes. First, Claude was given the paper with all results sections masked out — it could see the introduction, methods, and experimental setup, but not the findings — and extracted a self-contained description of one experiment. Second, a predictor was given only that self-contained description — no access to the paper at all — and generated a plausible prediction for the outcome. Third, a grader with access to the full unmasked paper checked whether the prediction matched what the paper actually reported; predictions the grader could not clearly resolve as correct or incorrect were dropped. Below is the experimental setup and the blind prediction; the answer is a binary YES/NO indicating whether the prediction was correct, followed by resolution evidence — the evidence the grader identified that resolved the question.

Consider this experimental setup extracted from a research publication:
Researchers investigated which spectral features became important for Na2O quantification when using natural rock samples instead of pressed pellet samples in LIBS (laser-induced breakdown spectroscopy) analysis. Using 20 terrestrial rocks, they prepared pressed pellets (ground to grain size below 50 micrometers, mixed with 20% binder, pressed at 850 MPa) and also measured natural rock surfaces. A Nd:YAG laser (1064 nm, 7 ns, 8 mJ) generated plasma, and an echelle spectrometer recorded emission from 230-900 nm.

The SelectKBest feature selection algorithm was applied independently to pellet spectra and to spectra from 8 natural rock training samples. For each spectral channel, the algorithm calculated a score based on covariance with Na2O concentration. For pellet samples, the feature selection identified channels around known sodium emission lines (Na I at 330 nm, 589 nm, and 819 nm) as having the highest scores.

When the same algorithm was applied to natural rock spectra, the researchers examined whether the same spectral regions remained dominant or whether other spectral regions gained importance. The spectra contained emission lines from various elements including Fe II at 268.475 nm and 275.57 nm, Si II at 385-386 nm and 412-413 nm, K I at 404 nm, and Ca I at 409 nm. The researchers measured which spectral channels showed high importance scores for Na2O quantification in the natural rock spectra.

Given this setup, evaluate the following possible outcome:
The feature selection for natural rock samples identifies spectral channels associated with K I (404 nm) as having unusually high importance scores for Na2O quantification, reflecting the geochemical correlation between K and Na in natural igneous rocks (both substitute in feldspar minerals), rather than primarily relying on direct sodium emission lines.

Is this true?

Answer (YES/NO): NO